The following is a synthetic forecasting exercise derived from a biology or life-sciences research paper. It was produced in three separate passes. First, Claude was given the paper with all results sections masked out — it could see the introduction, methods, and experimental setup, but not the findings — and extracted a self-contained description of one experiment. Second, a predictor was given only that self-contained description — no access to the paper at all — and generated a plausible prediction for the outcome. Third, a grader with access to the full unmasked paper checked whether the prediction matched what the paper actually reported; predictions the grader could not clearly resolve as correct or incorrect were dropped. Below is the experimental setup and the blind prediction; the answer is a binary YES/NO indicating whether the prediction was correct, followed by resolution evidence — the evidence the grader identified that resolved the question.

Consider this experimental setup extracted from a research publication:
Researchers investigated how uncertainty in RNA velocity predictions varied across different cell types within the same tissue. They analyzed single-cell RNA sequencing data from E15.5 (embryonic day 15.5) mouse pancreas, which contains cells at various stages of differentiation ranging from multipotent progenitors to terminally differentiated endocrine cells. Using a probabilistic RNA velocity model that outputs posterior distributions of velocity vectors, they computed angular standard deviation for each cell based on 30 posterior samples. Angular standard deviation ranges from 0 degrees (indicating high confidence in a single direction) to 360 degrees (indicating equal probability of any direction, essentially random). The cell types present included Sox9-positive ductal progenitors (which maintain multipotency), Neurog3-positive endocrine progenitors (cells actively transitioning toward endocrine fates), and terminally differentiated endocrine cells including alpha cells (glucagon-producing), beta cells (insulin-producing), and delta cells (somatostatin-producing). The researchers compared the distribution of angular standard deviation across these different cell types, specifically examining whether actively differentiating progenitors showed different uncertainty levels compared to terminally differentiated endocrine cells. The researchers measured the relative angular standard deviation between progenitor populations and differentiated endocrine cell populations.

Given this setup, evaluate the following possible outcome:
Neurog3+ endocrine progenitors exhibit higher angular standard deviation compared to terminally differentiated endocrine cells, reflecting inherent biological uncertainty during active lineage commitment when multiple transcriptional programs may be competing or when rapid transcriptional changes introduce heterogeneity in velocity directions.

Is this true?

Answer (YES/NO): NO